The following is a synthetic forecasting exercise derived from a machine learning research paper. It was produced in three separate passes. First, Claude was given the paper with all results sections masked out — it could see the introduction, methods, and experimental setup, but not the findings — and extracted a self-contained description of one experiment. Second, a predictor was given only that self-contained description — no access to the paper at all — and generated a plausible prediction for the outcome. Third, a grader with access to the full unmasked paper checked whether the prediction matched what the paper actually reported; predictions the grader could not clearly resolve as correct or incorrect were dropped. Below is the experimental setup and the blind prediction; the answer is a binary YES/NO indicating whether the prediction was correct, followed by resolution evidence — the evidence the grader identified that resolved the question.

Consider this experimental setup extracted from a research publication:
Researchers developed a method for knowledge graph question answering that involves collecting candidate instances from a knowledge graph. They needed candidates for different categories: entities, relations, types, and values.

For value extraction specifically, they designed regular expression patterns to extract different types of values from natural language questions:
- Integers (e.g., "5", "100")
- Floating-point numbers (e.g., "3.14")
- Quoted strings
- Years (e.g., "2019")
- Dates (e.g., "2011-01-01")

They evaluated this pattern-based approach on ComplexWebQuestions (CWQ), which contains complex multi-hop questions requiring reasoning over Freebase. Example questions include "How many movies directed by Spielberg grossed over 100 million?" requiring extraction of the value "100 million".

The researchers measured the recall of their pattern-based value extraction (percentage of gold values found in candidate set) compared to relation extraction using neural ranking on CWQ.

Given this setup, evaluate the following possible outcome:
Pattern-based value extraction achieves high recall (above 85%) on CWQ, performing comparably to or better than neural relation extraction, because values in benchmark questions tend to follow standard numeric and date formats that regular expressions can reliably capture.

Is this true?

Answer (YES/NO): NO